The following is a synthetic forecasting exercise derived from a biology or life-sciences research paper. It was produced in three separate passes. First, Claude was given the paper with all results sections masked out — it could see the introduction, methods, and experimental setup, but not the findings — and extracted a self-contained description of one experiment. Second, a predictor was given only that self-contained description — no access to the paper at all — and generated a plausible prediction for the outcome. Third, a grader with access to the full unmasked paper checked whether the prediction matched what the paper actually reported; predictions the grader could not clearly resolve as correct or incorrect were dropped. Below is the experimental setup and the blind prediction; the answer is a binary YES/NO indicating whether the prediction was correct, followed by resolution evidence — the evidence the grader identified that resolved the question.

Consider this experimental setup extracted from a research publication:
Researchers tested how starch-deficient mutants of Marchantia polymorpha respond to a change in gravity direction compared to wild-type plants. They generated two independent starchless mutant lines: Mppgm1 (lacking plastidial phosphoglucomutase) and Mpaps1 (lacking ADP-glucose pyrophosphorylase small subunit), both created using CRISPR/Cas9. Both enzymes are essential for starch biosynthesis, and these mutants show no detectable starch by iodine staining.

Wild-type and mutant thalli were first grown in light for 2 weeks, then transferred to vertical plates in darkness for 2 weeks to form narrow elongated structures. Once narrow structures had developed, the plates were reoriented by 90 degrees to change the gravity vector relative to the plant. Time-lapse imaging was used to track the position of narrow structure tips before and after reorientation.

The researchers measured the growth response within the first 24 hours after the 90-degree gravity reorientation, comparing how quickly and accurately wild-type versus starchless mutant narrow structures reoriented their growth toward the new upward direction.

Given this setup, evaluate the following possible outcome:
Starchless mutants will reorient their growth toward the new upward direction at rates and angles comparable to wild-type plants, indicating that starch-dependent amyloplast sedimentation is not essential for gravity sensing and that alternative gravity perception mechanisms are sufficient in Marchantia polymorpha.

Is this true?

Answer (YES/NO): NO